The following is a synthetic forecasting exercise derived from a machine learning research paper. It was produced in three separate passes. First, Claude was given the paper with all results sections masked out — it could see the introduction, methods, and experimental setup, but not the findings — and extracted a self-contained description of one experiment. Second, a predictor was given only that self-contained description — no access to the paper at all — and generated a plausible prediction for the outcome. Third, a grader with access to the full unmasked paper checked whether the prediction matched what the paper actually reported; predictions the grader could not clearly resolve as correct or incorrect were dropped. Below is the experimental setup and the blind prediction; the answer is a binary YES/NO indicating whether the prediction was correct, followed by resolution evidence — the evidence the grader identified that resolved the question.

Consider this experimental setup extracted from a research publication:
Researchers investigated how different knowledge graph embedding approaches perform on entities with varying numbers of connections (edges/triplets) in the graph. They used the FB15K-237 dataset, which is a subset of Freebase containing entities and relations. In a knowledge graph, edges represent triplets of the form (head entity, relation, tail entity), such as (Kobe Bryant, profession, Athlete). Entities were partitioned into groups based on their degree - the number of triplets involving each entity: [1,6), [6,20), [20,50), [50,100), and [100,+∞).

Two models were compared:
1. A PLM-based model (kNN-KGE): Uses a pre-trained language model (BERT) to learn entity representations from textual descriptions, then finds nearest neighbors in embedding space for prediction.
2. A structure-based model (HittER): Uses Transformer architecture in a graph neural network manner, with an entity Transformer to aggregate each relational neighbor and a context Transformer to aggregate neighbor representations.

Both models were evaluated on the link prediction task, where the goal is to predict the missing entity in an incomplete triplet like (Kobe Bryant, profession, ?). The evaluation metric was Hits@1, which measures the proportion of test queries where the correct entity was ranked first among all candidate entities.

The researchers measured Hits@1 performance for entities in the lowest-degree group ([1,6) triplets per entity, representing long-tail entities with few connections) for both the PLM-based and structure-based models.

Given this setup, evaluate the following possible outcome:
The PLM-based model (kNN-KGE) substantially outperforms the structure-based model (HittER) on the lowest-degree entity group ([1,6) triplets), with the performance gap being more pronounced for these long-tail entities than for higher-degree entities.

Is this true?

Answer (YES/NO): YES